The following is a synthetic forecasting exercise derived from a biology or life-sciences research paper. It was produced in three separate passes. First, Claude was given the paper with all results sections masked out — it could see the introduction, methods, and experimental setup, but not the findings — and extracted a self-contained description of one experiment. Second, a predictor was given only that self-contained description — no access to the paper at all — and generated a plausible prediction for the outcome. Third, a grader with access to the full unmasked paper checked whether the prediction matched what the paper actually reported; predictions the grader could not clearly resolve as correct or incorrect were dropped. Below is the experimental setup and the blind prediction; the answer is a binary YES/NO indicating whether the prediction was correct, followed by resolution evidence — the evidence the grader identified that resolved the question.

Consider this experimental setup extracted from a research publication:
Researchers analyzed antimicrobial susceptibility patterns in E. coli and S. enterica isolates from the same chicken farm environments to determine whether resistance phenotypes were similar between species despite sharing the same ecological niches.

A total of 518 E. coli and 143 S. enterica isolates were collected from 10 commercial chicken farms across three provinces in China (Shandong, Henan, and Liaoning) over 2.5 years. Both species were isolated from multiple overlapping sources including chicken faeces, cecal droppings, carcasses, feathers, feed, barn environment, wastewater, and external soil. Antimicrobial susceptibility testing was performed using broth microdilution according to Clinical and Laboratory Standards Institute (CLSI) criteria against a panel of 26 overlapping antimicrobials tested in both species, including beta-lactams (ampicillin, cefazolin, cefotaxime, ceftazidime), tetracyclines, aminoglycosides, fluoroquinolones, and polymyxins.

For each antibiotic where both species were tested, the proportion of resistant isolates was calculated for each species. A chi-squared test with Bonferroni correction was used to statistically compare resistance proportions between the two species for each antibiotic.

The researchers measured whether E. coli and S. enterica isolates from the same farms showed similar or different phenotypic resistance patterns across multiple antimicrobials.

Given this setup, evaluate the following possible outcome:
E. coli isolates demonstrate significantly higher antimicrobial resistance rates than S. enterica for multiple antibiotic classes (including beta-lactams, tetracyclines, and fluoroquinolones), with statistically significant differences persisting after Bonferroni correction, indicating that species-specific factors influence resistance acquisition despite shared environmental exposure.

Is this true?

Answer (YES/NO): NO